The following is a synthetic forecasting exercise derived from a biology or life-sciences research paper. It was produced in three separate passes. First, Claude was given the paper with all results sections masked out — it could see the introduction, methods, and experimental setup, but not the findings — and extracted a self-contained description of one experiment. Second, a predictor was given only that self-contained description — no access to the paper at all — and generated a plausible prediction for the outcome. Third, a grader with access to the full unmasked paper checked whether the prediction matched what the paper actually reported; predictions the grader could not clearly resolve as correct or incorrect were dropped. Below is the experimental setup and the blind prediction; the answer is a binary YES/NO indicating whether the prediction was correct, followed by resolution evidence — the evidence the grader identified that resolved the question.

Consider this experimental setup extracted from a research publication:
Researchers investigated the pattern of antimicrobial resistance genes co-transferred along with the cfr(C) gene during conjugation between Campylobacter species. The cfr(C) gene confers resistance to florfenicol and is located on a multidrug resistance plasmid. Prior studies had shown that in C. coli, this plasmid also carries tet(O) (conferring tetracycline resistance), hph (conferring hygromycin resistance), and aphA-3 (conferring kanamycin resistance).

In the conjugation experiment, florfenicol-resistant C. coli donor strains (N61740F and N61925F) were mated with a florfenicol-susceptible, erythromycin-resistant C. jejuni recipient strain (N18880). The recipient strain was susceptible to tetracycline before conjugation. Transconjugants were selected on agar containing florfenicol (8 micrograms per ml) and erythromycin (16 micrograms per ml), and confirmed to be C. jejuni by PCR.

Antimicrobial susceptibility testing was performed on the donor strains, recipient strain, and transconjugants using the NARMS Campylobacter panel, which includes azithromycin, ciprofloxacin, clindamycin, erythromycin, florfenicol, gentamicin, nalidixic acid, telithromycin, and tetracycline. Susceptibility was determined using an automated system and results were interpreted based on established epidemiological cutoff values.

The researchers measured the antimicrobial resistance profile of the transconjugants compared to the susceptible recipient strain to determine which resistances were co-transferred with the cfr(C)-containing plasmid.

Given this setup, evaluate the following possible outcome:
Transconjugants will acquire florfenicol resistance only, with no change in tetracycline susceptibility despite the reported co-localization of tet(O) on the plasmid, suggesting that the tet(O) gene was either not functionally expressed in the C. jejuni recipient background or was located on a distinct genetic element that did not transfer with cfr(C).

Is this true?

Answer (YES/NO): NO